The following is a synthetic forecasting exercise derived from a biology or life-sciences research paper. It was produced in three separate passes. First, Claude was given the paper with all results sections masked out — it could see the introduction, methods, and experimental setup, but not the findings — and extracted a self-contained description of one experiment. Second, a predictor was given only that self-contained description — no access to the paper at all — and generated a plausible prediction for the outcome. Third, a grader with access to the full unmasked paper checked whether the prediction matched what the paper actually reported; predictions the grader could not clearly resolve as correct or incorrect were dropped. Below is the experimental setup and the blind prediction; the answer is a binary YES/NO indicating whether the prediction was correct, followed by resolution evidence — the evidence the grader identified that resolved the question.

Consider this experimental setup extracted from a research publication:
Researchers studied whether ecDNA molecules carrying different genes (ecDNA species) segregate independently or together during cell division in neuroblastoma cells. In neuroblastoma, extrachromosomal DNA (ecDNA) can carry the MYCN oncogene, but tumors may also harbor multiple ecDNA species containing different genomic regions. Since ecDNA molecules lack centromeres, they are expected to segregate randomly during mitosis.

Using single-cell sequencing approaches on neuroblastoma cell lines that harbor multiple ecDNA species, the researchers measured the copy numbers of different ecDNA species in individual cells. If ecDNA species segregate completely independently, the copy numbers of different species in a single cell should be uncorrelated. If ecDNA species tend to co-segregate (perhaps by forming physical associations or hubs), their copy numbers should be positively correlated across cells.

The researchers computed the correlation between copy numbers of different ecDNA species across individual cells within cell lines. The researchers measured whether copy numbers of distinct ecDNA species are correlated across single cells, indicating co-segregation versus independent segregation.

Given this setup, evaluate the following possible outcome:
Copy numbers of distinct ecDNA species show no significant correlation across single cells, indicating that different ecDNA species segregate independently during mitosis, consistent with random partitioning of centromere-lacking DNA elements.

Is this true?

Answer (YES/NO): NO